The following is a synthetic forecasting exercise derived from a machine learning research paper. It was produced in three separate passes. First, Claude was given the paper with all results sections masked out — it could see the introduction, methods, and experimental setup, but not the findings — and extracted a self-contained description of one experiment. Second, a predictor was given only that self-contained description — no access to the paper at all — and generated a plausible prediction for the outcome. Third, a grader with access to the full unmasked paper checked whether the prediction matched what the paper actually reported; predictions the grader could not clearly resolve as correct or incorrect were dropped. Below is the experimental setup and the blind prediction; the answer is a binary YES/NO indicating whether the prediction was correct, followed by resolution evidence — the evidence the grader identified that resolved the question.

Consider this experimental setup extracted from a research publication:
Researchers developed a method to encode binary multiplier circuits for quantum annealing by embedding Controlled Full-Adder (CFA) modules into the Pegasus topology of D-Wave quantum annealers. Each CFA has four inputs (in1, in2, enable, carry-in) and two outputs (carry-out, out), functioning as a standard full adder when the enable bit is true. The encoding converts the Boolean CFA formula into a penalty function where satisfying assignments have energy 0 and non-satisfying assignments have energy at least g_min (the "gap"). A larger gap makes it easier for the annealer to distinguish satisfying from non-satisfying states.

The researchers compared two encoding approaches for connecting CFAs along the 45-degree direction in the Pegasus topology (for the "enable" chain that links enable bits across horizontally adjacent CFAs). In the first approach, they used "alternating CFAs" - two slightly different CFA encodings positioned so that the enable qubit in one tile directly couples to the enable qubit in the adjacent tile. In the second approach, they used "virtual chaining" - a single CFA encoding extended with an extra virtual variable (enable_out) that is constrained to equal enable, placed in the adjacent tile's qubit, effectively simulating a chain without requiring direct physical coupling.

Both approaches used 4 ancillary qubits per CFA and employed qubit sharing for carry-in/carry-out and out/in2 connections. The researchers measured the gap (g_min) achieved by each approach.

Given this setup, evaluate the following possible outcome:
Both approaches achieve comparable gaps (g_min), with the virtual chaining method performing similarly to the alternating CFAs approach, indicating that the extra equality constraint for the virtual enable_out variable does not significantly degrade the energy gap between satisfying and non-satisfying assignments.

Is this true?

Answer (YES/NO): YES